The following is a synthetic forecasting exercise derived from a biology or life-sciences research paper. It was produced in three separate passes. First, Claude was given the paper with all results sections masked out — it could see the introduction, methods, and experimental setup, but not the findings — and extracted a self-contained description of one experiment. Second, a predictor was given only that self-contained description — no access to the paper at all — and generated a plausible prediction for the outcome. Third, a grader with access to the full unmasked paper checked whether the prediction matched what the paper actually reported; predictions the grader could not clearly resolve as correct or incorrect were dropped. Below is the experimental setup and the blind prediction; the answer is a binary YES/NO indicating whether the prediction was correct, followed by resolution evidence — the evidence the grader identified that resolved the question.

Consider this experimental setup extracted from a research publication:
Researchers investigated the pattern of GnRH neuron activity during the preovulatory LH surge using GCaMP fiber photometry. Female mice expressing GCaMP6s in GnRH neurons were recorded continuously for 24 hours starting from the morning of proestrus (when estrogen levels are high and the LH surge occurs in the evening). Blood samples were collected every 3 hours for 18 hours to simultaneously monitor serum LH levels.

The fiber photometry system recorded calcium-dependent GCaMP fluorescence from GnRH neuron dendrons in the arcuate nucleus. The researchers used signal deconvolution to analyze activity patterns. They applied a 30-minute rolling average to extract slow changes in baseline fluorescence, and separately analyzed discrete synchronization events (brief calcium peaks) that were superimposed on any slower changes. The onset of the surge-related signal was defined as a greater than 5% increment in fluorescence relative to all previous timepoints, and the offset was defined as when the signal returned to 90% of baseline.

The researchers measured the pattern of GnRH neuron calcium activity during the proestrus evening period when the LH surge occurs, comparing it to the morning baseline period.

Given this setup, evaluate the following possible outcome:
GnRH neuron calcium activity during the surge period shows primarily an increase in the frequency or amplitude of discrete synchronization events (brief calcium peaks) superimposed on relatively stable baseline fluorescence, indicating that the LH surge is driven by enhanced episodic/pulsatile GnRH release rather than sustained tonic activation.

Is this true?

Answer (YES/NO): NO